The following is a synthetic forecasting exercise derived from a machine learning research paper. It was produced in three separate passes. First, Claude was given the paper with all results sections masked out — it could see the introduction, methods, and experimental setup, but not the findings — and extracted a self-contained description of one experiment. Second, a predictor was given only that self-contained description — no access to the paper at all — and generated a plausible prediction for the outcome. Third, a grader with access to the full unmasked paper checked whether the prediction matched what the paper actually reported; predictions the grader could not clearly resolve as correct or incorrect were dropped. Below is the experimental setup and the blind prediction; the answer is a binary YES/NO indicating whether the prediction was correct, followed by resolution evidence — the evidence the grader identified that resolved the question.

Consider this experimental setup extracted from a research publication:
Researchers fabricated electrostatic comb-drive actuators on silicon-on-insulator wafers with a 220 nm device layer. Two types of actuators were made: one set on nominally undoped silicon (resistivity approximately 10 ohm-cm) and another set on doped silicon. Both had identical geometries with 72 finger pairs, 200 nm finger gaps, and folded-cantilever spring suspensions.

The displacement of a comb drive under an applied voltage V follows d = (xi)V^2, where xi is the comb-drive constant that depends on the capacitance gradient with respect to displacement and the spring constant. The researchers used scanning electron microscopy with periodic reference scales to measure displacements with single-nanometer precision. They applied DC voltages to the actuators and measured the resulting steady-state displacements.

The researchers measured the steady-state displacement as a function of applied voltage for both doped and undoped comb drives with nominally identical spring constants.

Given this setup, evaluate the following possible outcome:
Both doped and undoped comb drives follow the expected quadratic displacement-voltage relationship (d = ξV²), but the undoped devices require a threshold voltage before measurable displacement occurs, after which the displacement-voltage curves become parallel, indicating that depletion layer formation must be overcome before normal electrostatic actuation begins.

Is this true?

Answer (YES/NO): NO